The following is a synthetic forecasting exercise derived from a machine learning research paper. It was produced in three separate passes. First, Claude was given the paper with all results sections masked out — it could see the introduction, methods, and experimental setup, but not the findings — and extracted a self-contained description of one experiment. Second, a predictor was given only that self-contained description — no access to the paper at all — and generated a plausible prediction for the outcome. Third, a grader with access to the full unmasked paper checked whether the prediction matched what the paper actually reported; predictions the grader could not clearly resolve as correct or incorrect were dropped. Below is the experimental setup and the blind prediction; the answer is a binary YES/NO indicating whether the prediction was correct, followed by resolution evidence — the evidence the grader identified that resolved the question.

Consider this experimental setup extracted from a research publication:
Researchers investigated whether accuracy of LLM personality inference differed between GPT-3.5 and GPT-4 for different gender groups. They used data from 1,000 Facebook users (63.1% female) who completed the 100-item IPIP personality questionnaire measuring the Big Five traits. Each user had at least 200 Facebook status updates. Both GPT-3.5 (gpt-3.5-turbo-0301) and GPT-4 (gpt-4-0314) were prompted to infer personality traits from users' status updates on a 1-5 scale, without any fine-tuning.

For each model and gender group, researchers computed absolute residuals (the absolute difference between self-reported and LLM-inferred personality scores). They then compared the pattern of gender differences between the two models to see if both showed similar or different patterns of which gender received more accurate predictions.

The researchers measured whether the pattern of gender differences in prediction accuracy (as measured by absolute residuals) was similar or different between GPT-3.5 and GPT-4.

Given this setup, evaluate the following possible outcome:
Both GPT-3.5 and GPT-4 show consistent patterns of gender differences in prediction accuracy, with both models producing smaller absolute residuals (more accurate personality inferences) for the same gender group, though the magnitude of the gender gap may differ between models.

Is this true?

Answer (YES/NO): NO